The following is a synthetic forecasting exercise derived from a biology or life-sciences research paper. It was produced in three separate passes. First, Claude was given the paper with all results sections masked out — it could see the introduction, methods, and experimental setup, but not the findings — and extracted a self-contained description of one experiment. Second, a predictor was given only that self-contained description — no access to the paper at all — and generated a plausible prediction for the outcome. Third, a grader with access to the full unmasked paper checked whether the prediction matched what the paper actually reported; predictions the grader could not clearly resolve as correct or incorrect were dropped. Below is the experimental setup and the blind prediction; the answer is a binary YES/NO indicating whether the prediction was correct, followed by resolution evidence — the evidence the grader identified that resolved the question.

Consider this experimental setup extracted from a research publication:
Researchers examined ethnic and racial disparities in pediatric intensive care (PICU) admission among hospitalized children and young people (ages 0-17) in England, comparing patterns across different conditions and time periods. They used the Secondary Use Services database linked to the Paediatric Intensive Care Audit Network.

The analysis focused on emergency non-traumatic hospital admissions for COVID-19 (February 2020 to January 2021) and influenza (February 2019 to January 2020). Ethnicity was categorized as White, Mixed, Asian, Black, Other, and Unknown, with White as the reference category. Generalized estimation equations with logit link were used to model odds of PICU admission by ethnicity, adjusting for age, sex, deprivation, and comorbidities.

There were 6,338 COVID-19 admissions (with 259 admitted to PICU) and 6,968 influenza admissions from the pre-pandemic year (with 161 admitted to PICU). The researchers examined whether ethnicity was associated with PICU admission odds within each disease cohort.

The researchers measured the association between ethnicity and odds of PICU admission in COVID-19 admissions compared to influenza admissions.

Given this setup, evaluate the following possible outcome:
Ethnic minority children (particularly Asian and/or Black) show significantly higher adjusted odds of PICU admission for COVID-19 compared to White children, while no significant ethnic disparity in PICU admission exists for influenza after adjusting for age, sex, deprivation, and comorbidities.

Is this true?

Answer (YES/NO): YES